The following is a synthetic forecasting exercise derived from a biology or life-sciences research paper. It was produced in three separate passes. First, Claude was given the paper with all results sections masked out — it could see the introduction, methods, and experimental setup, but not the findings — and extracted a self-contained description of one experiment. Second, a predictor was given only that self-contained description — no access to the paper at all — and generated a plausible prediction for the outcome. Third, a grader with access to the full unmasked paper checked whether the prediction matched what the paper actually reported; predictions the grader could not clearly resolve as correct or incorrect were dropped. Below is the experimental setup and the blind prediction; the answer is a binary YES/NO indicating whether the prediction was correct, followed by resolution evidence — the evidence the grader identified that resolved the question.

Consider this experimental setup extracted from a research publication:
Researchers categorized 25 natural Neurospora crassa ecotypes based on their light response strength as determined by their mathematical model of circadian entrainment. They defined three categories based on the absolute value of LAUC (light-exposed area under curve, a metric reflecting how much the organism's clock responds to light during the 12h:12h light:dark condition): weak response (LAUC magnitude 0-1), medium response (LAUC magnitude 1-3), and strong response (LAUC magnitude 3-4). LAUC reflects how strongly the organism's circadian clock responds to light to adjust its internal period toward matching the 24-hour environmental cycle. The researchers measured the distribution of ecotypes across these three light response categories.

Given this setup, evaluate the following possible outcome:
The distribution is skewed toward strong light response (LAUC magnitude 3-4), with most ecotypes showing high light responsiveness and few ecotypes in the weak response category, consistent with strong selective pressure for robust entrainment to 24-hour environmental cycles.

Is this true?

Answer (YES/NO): NO